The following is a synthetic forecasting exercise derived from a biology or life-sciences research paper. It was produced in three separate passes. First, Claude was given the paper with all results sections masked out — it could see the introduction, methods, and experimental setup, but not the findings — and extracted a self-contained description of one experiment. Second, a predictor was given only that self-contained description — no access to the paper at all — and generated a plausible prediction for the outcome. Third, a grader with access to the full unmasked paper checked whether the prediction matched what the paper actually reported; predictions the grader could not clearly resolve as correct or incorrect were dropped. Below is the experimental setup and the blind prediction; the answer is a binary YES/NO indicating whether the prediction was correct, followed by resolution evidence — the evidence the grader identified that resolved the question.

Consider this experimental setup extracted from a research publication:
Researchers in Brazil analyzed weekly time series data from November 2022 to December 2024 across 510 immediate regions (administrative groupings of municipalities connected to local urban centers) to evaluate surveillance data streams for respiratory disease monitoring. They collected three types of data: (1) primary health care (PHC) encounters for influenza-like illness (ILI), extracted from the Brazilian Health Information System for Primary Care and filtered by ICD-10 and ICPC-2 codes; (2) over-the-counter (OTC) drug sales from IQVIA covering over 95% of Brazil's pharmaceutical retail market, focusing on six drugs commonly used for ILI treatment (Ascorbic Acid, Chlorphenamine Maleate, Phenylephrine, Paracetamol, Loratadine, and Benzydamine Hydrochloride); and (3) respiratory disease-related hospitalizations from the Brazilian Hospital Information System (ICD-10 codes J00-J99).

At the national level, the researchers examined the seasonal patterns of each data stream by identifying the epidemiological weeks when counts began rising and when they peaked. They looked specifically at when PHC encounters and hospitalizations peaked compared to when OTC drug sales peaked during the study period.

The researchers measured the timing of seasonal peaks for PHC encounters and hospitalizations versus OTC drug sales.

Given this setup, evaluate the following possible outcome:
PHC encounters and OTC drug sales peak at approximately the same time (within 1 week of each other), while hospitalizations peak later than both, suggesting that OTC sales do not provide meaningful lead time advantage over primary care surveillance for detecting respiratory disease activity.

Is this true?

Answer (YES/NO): NO